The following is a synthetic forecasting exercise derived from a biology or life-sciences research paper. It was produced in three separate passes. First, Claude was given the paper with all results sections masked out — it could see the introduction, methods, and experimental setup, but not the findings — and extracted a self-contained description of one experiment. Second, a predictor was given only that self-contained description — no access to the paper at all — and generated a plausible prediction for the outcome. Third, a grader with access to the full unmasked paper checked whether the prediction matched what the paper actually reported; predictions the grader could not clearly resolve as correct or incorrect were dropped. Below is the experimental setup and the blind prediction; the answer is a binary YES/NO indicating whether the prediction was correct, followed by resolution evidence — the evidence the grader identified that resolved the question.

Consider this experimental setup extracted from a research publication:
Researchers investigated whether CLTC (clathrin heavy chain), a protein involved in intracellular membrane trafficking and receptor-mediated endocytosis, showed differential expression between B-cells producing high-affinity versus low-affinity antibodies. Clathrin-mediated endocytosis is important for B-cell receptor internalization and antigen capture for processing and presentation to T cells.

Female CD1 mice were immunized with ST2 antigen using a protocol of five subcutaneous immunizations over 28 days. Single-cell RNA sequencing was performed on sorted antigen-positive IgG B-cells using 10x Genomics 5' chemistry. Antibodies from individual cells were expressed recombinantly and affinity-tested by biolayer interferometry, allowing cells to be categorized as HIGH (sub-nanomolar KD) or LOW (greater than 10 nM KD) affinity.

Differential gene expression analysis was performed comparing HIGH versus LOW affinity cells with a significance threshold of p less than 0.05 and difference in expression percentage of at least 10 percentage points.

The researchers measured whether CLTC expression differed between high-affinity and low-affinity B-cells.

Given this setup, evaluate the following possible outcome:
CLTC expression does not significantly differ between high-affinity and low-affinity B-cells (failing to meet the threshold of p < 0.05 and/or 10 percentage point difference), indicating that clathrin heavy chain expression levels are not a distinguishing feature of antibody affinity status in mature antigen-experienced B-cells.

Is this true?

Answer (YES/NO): NO